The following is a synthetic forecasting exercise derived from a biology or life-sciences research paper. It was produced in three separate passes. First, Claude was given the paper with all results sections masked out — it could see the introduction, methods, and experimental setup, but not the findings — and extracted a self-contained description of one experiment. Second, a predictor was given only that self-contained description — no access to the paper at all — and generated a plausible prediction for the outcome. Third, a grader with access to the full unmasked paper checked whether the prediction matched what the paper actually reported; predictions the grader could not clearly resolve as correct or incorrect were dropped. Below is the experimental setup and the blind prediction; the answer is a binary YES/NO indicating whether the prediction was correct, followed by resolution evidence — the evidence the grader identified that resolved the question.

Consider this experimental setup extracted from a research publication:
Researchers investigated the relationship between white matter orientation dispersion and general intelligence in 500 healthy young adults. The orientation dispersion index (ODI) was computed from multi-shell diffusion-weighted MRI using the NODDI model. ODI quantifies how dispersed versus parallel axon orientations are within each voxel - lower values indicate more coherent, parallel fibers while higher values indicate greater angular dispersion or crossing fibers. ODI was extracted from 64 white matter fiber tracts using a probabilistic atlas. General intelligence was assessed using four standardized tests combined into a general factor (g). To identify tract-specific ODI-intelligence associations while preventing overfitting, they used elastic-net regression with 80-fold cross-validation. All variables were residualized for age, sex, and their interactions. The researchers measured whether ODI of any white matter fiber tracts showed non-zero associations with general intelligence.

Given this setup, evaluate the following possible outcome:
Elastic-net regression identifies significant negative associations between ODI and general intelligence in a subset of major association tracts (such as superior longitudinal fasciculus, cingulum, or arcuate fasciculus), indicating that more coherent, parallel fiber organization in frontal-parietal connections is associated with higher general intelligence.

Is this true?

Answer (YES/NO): NO